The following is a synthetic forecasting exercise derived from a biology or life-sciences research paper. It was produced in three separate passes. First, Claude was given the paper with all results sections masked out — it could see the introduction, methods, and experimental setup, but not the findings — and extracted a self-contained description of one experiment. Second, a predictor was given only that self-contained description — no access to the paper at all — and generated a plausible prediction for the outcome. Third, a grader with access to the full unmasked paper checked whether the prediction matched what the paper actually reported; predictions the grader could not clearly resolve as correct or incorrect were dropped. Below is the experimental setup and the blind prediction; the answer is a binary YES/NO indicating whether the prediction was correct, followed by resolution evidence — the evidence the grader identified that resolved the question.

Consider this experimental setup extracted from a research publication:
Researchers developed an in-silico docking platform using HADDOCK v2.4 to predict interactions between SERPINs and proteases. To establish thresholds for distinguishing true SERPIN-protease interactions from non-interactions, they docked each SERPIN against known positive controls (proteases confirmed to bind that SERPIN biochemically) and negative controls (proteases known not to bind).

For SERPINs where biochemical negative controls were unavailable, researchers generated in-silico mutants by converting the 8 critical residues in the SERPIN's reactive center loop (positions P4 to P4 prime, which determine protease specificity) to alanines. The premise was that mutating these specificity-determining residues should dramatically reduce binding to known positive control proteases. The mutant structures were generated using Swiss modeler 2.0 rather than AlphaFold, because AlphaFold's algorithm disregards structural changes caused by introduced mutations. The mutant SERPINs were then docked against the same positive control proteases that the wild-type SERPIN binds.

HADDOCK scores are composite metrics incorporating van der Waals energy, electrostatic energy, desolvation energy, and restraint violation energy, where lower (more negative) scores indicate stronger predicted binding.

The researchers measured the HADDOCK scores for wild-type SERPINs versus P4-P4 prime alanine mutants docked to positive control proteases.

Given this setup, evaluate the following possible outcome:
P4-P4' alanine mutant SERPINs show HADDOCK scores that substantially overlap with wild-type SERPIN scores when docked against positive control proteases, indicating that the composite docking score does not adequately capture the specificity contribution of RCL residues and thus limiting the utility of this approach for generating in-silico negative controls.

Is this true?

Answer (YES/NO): NO